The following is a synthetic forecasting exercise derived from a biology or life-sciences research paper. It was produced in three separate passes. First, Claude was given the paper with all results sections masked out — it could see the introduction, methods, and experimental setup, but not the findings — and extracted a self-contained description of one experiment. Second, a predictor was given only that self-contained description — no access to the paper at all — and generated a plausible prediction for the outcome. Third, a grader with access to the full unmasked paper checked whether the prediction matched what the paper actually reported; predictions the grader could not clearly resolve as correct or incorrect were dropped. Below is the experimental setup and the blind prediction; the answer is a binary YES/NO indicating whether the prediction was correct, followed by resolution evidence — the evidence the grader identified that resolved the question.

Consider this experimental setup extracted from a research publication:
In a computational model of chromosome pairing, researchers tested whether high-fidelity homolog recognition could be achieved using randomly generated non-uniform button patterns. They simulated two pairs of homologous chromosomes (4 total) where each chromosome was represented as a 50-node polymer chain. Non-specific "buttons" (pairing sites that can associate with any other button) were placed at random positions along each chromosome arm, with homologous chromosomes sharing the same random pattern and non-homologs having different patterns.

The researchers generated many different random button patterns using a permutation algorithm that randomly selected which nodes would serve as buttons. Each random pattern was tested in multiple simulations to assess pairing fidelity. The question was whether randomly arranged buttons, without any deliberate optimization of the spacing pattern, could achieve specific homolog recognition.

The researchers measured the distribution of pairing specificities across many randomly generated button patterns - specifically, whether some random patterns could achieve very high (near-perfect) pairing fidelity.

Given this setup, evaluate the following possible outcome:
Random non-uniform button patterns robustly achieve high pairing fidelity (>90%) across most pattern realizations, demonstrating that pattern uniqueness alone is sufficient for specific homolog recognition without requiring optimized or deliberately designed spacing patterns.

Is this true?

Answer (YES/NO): NO